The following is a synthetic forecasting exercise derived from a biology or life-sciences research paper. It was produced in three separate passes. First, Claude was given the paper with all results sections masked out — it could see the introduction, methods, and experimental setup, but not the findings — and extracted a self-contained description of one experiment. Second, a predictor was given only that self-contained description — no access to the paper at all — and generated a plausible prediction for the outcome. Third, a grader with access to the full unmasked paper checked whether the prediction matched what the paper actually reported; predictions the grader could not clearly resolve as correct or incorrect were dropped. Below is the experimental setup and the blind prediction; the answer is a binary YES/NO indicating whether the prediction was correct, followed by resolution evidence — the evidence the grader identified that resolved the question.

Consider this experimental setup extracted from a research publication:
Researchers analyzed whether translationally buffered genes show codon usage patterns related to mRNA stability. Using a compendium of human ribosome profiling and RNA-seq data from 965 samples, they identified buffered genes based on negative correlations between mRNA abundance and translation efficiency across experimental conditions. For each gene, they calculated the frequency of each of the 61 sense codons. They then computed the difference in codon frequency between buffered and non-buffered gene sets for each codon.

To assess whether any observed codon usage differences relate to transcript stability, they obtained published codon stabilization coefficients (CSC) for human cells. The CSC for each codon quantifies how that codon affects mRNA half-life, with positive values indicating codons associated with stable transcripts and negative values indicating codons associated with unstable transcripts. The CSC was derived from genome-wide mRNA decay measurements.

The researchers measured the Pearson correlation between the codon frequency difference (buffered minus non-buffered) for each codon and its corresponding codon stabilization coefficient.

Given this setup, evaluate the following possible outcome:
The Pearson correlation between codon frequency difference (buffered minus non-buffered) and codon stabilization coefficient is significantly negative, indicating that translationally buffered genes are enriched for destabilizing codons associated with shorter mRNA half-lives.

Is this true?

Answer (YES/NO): NO